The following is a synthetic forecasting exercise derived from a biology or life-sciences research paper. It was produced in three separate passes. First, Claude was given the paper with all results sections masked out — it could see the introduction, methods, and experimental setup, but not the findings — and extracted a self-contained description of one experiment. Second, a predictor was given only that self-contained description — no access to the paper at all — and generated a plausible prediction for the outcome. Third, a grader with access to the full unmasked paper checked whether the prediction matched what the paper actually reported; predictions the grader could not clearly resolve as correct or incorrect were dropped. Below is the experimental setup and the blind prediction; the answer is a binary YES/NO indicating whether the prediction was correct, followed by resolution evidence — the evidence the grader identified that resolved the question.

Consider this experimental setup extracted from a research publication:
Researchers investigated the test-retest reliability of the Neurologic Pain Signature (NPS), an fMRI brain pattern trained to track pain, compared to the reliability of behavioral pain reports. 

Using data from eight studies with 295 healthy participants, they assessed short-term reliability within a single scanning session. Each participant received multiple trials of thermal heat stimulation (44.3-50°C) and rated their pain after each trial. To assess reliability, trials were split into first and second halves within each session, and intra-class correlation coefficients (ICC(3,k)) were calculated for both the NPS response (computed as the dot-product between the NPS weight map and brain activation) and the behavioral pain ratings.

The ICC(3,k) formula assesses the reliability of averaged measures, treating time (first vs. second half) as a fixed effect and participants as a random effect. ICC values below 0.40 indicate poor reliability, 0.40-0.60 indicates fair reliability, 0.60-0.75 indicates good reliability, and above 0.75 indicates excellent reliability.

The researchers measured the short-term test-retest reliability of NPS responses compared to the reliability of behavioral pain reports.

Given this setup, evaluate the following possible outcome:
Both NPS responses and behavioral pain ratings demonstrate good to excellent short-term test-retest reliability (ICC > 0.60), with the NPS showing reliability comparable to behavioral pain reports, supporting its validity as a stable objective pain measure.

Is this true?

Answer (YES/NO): NO